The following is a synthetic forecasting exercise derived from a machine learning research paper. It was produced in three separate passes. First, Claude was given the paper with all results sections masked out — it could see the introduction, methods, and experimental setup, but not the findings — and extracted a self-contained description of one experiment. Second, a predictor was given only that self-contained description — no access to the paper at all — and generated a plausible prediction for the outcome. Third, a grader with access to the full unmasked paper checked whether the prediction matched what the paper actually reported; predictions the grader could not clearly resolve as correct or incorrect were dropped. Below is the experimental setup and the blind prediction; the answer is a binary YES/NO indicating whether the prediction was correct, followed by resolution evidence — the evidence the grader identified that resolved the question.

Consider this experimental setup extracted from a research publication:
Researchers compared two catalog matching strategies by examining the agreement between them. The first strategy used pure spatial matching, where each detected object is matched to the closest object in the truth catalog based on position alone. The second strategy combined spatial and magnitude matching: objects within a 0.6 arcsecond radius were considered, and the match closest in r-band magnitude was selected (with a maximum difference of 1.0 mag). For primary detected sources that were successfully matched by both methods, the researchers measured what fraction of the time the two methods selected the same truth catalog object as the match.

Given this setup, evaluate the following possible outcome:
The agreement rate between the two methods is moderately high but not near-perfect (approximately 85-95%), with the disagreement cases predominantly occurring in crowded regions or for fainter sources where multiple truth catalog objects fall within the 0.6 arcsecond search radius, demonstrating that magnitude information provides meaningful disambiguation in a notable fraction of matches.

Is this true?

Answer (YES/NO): NO